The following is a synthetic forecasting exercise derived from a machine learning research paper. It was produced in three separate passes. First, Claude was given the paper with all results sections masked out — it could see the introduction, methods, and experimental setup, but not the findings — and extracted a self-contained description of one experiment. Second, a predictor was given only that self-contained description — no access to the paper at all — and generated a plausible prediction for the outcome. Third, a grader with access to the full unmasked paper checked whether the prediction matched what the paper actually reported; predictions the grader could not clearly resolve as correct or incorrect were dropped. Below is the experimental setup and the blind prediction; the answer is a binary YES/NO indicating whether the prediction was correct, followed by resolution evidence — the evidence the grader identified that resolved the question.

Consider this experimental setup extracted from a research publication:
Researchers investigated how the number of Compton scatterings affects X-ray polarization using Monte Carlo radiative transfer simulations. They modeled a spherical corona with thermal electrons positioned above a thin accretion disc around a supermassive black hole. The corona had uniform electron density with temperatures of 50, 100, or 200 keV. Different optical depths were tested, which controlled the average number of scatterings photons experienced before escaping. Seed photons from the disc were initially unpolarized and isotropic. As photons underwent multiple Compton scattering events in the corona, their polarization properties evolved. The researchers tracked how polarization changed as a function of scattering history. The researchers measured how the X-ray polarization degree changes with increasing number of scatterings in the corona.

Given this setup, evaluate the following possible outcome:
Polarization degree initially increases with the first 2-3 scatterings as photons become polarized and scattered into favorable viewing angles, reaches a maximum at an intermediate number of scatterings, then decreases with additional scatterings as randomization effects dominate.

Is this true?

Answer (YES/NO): NO